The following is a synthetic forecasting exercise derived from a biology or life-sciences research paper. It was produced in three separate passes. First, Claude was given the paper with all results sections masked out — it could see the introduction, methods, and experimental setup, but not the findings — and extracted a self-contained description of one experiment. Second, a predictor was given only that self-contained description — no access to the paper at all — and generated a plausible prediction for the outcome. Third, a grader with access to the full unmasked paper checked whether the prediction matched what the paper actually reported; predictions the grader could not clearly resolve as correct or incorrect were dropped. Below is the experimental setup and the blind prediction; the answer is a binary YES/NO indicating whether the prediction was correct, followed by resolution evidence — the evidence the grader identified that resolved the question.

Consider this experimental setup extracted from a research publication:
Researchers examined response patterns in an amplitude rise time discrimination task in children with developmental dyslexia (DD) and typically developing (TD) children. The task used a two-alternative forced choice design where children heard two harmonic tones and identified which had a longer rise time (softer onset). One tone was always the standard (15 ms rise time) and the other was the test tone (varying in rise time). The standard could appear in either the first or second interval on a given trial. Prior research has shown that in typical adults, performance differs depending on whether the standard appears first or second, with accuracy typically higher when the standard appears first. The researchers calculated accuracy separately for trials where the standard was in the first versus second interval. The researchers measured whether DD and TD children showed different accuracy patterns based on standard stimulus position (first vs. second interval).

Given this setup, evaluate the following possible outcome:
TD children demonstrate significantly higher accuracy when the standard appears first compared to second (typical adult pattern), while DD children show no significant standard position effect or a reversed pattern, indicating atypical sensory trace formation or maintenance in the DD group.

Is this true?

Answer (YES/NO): NO